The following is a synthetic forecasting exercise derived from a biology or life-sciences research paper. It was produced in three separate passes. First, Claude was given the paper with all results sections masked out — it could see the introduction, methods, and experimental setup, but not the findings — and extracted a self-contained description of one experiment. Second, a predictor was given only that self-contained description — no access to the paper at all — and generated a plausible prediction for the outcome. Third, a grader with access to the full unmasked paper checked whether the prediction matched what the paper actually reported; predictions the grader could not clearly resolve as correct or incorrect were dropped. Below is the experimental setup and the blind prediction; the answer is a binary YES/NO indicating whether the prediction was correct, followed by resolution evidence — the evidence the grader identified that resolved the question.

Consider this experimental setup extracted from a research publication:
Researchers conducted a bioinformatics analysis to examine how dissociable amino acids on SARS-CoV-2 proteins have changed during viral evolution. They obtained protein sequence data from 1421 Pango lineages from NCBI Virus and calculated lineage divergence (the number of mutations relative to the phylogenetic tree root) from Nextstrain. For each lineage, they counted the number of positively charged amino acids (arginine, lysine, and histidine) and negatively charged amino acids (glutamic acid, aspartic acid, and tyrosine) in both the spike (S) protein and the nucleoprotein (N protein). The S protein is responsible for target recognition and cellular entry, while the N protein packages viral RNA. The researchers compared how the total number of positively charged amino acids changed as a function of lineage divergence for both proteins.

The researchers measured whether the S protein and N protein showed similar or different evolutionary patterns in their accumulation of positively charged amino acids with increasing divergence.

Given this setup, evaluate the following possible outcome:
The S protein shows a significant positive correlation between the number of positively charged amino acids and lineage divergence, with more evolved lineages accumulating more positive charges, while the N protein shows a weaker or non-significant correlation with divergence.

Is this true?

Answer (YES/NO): YES